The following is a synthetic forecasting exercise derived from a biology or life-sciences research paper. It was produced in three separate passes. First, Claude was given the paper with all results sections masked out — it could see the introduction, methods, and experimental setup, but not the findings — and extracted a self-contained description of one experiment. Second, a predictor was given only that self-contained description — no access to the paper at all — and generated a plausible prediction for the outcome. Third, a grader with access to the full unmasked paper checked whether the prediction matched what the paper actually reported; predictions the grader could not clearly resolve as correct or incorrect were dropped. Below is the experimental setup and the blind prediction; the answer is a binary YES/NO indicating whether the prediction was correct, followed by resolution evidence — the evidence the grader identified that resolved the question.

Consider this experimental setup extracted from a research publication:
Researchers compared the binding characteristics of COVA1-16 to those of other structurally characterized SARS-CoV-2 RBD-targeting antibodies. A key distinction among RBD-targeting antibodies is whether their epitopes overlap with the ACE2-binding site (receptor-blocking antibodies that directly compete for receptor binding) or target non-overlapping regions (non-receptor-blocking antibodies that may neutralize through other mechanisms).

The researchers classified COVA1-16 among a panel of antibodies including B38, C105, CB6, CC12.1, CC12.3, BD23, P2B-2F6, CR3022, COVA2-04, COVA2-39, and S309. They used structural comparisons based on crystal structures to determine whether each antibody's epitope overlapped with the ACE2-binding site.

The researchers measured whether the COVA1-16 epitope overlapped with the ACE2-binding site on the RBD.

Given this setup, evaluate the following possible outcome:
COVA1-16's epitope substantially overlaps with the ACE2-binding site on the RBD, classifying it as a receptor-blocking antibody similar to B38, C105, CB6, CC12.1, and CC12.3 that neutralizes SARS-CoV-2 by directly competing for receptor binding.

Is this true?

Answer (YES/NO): NO